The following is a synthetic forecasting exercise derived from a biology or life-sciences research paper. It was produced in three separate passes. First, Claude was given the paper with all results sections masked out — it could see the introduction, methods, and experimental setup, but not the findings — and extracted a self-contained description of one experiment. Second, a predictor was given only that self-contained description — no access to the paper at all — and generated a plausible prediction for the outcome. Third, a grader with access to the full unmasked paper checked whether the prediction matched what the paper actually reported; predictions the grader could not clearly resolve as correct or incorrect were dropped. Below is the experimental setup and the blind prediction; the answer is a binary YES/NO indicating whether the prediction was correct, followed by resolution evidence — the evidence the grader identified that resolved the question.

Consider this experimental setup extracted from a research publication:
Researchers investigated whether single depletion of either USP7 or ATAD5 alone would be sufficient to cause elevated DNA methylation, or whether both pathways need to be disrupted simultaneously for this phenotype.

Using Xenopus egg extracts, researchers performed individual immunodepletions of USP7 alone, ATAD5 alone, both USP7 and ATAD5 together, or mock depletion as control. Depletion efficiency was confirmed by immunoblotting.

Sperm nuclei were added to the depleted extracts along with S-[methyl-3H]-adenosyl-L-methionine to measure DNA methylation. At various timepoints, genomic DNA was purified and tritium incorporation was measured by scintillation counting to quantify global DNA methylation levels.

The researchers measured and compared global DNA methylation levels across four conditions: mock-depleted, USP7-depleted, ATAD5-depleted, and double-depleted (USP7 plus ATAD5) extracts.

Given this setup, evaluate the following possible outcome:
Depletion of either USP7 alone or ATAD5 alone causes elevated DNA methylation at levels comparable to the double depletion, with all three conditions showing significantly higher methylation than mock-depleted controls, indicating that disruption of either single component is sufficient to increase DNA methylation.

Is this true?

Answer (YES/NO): NO